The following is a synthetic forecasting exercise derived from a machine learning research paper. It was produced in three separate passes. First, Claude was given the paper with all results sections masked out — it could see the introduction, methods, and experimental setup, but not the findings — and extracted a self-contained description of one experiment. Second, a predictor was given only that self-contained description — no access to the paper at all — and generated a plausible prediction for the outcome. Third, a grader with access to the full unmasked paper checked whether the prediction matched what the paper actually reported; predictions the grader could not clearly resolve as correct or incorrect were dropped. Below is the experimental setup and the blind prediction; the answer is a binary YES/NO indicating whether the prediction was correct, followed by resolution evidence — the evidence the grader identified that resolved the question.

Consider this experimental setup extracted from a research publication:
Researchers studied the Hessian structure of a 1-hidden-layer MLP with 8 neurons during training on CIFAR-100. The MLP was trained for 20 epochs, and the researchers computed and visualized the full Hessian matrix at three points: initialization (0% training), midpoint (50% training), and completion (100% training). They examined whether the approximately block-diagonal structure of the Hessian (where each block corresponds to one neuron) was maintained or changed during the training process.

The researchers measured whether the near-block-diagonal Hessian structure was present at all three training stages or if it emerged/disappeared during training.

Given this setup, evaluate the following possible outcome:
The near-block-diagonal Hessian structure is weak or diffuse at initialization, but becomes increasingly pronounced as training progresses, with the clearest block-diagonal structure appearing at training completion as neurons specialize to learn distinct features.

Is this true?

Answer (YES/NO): NO